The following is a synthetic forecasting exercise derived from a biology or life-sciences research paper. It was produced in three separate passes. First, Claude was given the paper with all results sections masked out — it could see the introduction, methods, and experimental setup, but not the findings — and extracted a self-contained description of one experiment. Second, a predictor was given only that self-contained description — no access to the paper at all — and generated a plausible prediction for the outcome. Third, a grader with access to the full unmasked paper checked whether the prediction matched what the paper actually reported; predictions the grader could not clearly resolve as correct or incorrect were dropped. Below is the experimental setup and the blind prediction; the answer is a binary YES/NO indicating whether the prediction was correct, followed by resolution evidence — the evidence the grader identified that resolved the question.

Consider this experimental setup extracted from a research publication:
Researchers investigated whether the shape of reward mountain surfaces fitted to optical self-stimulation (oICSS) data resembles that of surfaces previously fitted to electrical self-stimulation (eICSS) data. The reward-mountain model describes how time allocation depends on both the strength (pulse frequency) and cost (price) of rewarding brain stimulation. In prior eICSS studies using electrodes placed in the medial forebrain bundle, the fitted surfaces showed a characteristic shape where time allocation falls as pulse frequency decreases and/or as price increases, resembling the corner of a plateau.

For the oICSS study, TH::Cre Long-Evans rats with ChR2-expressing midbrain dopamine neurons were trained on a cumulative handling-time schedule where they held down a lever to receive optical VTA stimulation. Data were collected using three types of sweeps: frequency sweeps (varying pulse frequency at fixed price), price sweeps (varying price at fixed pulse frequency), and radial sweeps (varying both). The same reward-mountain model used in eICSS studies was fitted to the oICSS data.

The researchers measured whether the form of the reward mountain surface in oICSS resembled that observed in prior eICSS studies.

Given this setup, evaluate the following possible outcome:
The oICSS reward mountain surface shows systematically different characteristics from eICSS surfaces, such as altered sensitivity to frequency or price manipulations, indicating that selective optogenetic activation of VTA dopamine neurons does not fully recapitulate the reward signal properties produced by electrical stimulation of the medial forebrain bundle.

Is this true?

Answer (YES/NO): NO